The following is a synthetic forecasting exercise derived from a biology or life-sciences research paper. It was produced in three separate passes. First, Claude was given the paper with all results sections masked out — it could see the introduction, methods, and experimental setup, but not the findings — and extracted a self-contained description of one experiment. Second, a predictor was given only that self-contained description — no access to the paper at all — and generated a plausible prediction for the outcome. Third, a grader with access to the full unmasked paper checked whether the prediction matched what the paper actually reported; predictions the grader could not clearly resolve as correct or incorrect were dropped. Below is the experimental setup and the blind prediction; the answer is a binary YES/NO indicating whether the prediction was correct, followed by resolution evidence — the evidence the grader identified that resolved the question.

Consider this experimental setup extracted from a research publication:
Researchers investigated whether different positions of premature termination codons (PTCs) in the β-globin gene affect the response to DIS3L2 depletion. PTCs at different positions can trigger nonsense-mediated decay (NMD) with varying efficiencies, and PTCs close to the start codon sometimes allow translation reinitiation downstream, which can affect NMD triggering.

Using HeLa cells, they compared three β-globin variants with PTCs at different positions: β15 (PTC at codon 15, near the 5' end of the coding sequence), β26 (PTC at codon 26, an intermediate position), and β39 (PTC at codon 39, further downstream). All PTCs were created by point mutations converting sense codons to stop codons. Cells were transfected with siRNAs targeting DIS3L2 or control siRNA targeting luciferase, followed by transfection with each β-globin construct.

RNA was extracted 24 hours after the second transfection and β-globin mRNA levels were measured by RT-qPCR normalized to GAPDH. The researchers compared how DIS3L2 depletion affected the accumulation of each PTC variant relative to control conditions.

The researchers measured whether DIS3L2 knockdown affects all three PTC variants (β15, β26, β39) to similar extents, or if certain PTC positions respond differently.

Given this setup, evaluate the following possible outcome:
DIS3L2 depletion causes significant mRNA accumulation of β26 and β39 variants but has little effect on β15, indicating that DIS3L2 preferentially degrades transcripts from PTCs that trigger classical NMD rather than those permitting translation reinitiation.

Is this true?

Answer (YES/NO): NO